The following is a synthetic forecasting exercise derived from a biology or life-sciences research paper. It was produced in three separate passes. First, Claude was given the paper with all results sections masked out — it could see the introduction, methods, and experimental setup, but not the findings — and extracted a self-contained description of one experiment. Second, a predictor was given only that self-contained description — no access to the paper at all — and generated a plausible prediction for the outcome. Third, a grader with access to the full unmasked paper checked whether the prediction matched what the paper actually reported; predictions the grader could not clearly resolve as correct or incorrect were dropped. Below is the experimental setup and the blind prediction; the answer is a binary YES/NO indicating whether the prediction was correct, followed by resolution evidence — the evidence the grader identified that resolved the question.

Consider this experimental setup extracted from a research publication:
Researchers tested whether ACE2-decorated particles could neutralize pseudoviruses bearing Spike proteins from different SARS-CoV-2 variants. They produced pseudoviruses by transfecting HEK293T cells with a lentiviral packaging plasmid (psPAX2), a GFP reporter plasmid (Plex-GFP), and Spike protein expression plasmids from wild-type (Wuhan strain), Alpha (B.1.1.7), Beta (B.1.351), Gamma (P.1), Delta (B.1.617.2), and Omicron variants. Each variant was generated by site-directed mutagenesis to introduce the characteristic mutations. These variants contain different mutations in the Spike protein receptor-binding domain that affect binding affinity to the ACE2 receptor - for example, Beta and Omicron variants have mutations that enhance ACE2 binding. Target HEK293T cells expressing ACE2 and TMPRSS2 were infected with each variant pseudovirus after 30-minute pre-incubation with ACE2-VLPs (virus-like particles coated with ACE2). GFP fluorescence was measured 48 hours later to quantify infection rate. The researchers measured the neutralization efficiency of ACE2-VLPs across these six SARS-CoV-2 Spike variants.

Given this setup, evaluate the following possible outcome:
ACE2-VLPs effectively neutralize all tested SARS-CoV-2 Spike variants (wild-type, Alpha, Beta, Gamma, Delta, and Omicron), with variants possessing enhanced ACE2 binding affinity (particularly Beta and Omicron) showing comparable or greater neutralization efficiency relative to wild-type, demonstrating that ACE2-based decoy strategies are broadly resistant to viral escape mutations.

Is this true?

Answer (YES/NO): YES